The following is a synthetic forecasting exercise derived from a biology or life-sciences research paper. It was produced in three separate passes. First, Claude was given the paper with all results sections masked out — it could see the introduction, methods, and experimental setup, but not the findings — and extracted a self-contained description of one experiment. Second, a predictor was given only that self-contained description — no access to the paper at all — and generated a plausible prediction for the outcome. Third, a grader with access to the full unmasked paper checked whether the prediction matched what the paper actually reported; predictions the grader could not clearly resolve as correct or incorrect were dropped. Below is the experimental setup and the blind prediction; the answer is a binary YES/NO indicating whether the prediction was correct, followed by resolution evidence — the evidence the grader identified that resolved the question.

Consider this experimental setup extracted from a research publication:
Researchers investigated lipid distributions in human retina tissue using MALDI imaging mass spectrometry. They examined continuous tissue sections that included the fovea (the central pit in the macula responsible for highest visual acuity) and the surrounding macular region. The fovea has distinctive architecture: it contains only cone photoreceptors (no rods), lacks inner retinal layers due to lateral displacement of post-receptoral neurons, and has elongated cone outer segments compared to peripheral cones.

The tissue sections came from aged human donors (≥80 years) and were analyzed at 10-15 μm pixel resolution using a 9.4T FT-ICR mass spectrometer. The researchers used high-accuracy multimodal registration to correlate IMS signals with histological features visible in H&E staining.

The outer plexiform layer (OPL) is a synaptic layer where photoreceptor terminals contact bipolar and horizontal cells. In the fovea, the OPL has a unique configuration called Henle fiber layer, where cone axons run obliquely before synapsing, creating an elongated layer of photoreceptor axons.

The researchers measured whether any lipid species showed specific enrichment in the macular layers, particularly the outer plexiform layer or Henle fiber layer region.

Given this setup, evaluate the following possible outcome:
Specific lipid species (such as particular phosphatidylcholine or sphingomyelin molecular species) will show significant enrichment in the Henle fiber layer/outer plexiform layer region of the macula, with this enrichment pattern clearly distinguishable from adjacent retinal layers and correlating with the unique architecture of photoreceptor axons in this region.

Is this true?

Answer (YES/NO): YES